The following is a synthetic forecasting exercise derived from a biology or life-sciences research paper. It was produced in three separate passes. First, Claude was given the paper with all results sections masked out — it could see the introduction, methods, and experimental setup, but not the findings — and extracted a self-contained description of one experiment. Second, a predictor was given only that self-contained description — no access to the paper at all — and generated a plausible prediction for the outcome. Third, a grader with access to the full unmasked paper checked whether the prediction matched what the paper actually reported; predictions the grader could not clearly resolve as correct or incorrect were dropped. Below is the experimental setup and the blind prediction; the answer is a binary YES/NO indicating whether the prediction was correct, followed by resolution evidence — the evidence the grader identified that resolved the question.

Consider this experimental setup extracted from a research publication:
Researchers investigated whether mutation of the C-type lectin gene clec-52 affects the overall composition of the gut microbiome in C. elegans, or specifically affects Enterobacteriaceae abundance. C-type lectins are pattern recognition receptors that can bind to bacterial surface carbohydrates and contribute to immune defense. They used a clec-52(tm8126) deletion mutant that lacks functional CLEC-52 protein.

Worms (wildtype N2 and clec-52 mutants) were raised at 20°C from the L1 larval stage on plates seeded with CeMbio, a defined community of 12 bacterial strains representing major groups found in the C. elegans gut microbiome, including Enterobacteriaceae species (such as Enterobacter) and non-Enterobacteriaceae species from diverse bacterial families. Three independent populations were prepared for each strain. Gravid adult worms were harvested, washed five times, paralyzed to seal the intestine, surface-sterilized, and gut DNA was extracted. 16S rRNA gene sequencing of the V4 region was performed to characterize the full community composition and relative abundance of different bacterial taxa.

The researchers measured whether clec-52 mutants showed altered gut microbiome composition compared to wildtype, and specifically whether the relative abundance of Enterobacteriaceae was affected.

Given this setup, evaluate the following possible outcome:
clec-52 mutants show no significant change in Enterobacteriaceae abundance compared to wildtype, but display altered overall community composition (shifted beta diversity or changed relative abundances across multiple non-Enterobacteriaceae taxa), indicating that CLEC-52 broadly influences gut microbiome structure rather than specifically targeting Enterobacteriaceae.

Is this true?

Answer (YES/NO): NO